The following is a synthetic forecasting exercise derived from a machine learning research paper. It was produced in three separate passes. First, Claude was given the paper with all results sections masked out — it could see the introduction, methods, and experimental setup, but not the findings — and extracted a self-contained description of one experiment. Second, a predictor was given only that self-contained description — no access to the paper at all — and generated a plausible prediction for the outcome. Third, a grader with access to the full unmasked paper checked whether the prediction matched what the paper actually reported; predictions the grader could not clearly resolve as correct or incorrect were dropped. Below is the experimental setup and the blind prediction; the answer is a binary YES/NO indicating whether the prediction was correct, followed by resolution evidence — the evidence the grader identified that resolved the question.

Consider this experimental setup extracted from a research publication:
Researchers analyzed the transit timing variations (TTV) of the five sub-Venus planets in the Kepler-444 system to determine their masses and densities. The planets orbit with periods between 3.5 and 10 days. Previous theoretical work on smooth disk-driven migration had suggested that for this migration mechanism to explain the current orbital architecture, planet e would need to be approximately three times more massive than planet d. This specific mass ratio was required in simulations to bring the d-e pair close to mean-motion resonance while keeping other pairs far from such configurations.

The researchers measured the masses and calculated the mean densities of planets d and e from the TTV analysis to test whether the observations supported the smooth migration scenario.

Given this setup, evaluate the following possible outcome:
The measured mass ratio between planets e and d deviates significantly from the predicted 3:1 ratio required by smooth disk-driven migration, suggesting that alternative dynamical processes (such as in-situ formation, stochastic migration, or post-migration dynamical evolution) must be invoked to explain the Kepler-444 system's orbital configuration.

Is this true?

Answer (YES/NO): YES